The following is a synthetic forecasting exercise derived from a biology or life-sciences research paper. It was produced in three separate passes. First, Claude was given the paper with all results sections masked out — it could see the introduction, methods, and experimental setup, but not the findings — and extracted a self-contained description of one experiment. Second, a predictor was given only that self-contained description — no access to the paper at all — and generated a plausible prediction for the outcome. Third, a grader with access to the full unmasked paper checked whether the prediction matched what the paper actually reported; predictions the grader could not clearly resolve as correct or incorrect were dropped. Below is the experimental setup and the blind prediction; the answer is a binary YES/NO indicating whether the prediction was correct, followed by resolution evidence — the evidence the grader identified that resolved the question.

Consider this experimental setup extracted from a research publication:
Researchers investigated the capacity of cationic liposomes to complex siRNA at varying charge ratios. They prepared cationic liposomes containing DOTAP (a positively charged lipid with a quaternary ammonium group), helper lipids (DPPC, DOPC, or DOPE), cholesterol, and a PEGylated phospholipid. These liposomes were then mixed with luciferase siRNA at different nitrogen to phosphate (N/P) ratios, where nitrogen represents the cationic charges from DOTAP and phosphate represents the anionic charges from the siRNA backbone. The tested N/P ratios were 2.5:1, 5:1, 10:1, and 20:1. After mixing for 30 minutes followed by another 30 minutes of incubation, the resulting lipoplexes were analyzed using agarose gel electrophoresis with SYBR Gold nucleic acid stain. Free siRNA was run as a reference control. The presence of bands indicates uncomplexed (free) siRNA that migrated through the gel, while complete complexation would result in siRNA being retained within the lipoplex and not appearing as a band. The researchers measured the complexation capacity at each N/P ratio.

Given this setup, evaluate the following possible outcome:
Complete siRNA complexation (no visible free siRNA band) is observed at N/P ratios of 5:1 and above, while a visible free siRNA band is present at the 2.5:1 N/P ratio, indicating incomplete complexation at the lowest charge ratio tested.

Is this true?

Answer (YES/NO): NO